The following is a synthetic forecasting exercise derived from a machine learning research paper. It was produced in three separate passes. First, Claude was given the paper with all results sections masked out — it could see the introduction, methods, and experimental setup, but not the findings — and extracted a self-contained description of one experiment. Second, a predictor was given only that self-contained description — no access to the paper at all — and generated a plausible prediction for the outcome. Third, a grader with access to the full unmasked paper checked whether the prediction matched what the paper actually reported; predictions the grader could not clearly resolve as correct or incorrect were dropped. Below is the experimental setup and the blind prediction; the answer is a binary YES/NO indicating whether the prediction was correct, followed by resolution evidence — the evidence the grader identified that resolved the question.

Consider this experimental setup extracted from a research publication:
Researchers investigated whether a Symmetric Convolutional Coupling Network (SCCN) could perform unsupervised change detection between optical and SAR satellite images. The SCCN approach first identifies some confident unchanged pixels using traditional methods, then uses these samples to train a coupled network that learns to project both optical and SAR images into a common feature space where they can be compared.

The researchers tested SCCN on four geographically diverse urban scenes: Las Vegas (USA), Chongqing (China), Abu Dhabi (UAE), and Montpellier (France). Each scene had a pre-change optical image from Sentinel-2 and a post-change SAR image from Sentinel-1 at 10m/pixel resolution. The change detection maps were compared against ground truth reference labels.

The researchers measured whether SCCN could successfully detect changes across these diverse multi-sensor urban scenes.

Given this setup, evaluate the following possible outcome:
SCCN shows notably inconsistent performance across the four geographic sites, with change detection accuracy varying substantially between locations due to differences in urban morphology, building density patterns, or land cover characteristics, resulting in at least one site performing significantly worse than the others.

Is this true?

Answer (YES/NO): YES